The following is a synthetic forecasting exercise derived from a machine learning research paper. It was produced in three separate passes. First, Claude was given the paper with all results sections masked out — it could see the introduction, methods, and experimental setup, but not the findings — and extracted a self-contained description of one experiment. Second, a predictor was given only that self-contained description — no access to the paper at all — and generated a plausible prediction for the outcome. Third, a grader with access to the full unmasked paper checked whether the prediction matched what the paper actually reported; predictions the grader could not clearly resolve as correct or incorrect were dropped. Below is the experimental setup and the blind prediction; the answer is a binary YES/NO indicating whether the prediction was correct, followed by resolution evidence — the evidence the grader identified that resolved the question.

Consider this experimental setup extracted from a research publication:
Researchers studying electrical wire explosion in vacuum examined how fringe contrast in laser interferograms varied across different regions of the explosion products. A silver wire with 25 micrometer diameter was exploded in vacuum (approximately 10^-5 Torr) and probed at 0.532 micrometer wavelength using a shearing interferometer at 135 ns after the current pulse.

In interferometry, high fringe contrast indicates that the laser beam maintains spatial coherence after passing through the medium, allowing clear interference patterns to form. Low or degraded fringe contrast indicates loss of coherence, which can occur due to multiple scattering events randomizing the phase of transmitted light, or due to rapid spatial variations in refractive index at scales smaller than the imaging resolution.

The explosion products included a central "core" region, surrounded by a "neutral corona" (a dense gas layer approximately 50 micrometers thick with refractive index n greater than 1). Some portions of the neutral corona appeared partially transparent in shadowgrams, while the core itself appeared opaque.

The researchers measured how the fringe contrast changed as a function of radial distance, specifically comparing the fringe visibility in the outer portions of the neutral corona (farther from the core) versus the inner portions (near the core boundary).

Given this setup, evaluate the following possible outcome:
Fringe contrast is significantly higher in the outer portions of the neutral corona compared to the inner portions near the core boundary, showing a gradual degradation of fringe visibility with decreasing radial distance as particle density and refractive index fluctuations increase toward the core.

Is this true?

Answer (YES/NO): NO